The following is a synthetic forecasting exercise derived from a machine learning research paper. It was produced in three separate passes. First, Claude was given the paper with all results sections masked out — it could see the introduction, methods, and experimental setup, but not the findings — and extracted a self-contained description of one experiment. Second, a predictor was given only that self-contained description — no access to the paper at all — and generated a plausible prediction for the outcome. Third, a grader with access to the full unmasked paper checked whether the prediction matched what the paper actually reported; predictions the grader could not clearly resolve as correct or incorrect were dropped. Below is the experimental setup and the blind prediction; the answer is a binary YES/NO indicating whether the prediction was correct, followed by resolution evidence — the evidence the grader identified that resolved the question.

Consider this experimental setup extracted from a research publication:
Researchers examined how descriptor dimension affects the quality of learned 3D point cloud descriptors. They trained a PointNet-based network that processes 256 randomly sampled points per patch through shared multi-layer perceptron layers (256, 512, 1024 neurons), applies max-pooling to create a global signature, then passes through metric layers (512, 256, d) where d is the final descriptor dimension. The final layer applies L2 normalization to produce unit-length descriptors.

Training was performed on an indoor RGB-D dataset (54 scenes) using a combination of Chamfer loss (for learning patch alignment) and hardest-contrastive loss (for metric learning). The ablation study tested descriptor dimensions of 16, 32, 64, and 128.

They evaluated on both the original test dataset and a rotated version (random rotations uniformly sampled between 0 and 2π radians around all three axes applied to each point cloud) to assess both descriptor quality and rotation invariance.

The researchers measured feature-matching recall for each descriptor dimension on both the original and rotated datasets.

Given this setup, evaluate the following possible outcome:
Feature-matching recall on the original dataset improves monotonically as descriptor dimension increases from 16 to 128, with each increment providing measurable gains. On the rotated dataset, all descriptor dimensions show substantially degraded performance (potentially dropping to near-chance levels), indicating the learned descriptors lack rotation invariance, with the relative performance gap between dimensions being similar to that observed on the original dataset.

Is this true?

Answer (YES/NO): NO